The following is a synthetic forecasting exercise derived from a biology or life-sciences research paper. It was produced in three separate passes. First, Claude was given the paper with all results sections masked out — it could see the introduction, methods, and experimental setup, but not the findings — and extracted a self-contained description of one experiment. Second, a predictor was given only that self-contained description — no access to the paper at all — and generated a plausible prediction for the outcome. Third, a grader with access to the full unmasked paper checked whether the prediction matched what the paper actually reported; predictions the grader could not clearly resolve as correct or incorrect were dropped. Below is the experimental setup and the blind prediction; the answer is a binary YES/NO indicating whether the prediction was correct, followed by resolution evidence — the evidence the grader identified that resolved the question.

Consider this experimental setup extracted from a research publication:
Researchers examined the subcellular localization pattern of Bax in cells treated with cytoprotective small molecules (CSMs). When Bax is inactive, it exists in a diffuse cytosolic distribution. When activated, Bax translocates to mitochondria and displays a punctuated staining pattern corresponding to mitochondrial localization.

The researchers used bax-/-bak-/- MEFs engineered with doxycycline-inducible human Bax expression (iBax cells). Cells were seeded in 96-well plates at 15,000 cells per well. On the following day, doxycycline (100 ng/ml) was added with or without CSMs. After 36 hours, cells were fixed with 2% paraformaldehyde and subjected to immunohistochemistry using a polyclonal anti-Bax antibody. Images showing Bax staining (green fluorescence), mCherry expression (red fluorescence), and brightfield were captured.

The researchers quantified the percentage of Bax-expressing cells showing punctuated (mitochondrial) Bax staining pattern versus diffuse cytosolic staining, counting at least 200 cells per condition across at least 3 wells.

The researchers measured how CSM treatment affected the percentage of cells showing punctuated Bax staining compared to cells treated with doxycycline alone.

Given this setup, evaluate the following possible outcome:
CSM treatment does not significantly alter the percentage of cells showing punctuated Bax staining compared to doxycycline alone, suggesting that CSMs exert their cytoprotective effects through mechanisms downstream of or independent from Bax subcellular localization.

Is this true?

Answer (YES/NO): NO